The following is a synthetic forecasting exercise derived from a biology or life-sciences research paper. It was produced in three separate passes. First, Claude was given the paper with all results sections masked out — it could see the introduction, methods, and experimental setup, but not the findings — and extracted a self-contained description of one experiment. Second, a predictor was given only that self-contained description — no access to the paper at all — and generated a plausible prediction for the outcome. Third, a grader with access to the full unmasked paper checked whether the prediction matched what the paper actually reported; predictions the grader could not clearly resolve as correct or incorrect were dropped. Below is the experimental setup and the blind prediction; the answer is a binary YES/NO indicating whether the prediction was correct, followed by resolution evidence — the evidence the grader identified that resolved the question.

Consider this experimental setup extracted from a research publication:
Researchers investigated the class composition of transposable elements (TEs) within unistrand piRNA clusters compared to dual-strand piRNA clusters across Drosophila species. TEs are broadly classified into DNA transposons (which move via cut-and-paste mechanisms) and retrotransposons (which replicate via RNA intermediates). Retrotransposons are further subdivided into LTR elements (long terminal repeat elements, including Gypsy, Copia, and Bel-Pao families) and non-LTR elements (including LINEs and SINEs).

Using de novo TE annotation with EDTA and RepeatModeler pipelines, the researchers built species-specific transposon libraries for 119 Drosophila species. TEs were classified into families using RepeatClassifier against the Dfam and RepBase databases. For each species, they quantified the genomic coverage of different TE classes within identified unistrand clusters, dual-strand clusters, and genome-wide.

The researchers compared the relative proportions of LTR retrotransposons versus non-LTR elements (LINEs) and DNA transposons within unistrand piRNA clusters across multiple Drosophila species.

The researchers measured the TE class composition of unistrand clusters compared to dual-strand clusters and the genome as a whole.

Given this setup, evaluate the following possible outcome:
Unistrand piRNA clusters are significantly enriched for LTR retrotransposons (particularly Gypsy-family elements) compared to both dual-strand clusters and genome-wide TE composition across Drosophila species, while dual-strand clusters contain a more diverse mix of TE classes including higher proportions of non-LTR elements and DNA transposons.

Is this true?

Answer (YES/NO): NO